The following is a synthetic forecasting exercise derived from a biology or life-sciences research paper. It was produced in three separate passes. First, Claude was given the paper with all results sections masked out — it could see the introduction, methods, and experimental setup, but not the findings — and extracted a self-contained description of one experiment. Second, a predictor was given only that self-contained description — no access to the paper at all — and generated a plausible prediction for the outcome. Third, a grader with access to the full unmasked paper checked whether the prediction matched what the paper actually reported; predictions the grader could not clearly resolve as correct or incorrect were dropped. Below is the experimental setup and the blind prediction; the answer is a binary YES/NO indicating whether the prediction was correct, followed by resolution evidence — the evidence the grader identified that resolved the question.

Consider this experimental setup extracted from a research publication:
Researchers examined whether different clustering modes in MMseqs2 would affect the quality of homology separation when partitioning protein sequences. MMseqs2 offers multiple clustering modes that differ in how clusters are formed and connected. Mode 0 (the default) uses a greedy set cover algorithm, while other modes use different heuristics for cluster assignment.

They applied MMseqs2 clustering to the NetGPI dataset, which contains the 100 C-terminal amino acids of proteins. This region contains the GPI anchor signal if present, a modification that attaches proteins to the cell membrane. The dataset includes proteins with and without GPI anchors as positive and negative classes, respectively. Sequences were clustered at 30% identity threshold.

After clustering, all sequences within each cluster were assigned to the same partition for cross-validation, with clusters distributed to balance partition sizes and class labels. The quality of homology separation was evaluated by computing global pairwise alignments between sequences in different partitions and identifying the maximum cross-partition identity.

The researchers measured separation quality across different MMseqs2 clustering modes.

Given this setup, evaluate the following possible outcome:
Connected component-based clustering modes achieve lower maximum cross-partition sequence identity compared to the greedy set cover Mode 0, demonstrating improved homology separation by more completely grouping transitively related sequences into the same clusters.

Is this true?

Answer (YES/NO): NO